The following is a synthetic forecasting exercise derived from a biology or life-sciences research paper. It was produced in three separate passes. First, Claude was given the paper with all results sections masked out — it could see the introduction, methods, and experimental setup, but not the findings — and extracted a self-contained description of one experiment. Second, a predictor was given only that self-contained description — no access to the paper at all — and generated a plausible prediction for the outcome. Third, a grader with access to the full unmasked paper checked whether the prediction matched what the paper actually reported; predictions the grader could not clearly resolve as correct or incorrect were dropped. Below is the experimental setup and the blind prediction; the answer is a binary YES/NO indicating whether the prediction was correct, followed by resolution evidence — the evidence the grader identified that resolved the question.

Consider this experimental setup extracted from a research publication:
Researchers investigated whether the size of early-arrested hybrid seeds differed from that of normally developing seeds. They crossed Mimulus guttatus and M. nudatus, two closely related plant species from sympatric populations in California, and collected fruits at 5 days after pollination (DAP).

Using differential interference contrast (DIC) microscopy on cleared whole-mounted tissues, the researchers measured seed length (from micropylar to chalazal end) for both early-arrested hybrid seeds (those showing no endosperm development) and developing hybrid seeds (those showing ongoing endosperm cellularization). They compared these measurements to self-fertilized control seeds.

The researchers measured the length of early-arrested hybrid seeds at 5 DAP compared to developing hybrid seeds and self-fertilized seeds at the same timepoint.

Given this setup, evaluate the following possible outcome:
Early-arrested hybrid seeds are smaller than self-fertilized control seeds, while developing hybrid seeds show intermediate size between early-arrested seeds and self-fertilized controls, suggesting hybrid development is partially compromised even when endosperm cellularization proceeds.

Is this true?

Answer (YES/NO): NO